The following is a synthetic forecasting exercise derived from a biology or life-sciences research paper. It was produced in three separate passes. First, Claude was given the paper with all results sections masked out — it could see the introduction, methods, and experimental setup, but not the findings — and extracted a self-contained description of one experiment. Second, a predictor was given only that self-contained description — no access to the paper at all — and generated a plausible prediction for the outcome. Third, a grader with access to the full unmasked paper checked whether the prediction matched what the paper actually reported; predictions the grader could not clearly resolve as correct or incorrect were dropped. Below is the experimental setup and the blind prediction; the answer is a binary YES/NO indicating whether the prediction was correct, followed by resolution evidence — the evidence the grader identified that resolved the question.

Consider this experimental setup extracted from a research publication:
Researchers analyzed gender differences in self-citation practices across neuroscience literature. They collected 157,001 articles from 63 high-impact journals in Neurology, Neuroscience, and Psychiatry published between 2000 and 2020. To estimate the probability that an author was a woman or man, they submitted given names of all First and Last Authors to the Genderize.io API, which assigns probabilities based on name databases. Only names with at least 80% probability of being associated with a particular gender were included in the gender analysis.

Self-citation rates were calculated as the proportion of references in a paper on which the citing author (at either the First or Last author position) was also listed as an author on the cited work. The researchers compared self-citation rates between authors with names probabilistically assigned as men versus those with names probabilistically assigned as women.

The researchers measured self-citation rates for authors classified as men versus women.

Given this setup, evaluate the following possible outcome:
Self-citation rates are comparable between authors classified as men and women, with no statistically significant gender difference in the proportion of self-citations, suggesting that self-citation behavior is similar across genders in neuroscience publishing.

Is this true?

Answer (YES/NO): NO